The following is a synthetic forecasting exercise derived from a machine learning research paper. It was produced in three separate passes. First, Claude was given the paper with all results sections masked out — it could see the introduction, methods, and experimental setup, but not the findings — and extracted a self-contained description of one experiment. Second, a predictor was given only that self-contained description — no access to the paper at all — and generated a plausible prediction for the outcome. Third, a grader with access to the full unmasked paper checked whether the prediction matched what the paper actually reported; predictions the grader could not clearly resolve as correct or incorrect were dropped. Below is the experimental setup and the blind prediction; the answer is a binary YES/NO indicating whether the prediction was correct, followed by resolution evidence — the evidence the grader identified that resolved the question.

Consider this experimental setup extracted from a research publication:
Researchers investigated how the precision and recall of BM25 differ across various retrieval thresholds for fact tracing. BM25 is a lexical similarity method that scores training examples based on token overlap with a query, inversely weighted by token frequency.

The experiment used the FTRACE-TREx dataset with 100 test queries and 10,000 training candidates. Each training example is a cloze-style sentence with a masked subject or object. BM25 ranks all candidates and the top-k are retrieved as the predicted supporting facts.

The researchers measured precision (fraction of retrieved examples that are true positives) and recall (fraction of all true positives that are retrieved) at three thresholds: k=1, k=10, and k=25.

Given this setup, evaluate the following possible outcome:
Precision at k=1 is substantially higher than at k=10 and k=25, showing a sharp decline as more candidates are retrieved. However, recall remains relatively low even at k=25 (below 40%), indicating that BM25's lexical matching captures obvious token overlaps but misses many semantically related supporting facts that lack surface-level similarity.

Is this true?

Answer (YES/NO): NO